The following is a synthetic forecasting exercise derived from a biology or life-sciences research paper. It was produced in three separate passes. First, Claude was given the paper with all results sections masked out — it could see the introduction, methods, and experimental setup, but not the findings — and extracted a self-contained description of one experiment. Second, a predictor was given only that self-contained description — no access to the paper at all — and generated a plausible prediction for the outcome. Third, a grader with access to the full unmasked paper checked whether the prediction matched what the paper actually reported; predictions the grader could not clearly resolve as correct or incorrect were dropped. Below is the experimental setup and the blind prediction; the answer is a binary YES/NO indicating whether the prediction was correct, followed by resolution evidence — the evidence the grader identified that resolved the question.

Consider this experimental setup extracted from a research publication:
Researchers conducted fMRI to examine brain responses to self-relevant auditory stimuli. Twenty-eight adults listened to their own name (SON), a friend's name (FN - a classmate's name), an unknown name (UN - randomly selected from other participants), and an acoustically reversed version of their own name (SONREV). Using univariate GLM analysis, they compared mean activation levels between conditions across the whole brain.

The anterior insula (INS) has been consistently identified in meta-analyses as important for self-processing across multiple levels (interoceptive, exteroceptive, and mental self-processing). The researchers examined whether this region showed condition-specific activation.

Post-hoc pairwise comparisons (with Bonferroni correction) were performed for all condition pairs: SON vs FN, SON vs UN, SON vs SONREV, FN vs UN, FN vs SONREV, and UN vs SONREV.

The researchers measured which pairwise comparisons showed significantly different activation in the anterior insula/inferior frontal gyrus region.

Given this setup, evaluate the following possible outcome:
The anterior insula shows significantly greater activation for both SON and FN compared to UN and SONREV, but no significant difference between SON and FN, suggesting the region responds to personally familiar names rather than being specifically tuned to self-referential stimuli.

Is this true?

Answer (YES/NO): NO